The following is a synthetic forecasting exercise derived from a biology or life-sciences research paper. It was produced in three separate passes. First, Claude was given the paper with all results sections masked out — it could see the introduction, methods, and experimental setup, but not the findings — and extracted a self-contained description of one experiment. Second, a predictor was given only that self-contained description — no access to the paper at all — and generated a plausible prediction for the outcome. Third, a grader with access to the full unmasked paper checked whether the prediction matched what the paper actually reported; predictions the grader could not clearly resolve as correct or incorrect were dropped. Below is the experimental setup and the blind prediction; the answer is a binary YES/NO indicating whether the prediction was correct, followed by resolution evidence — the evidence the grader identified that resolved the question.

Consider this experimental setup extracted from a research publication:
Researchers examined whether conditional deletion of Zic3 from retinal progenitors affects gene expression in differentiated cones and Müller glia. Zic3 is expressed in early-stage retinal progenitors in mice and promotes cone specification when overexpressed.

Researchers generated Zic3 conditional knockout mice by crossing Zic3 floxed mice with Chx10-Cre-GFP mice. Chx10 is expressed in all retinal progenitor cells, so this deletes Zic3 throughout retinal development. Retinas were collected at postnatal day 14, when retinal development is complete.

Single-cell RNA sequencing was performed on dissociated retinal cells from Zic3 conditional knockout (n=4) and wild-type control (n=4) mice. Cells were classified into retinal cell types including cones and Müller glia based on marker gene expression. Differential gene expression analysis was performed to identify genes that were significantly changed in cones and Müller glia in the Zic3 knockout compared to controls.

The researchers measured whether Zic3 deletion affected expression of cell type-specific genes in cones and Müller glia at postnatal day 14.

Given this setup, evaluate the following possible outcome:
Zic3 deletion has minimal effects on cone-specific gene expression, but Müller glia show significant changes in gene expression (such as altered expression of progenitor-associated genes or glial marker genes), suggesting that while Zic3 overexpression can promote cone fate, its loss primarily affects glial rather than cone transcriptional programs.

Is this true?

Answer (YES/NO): NO